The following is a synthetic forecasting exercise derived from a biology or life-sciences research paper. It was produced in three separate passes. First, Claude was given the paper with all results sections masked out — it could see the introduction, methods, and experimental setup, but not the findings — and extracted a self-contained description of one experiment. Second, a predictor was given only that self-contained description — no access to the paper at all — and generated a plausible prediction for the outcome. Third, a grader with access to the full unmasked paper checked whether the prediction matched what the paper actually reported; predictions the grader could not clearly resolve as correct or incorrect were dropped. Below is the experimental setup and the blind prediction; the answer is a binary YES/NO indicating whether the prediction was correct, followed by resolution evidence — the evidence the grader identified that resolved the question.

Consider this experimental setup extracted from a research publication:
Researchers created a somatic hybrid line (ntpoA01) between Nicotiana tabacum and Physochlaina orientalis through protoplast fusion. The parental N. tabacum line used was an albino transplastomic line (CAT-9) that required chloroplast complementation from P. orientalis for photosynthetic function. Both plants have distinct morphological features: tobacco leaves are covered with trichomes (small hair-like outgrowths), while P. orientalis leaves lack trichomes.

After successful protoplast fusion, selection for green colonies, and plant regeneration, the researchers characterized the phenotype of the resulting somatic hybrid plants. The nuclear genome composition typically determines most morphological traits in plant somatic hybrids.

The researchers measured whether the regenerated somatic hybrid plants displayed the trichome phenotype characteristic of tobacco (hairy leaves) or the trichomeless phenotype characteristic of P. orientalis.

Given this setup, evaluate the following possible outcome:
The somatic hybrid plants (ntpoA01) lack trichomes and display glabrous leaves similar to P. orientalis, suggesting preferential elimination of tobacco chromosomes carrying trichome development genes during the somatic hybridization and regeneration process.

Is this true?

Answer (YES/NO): NO